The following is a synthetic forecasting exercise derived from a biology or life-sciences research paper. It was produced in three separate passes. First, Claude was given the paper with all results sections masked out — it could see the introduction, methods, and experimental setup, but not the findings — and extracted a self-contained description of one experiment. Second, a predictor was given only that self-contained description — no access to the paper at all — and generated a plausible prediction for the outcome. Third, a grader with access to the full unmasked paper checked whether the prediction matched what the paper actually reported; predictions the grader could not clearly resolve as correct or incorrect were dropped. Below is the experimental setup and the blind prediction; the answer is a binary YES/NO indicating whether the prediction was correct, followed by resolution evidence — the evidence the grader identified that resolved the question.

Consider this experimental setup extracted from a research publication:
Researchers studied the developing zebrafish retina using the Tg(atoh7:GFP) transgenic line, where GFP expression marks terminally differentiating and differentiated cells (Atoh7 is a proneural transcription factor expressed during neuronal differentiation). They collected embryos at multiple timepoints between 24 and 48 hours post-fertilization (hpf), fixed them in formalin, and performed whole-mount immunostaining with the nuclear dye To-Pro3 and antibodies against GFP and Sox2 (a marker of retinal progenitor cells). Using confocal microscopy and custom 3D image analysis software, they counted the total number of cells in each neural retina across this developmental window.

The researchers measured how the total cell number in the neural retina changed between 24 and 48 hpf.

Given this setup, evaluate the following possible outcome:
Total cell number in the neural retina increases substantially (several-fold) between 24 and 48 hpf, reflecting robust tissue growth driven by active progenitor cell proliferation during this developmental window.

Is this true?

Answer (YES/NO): YES